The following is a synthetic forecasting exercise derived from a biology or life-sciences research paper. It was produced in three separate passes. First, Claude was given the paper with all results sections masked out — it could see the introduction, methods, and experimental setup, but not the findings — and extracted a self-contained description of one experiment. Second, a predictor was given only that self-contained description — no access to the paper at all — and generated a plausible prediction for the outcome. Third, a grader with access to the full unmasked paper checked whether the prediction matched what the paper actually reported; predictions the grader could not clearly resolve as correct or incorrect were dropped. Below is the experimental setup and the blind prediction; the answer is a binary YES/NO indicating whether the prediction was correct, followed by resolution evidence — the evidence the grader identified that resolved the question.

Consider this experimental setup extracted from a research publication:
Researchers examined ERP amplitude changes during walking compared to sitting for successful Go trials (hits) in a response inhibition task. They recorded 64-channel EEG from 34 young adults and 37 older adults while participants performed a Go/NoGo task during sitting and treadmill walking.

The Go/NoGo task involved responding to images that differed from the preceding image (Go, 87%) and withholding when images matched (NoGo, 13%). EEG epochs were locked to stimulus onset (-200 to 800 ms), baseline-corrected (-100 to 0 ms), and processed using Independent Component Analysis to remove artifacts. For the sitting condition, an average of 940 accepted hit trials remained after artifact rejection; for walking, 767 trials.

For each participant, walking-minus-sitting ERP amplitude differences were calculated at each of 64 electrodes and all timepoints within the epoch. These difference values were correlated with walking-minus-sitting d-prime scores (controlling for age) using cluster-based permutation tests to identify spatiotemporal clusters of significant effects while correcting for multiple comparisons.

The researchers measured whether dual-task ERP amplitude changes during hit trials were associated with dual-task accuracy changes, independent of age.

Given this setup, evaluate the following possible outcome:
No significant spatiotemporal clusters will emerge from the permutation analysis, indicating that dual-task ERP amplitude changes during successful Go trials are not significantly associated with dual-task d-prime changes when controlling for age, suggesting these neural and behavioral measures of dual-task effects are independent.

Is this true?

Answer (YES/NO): YES